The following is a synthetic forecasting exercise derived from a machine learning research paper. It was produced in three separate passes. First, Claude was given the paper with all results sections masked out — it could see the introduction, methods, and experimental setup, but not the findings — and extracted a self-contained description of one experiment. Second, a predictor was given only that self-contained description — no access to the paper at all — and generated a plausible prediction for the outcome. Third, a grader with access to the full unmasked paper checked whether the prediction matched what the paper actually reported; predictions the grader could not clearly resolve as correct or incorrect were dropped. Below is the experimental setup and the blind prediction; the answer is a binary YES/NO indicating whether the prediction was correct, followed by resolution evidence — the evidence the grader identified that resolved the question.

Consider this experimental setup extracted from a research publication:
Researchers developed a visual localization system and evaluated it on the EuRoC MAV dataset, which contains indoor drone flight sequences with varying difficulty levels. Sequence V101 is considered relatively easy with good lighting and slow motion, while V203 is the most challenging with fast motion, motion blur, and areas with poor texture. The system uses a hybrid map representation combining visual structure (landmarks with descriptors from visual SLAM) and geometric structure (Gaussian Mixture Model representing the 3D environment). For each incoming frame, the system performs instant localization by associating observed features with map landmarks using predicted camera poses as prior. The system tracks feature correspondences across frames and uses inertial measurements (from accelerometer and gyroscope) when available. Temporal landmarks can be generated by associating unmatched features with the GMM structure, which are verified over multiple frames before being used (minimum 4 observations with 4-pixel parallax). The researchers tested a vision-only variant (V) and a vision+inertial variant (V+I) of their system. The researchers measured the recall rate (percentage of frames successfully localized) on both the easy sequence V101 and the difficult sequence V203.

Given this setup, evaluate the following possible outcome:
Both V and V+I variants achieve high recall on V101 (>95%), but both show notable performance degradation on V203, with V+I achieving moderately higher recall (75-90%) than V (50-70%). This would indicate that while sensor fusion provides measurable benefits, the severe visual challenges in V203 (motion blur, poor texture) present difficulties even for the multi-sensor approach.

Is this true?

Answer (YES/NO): NO